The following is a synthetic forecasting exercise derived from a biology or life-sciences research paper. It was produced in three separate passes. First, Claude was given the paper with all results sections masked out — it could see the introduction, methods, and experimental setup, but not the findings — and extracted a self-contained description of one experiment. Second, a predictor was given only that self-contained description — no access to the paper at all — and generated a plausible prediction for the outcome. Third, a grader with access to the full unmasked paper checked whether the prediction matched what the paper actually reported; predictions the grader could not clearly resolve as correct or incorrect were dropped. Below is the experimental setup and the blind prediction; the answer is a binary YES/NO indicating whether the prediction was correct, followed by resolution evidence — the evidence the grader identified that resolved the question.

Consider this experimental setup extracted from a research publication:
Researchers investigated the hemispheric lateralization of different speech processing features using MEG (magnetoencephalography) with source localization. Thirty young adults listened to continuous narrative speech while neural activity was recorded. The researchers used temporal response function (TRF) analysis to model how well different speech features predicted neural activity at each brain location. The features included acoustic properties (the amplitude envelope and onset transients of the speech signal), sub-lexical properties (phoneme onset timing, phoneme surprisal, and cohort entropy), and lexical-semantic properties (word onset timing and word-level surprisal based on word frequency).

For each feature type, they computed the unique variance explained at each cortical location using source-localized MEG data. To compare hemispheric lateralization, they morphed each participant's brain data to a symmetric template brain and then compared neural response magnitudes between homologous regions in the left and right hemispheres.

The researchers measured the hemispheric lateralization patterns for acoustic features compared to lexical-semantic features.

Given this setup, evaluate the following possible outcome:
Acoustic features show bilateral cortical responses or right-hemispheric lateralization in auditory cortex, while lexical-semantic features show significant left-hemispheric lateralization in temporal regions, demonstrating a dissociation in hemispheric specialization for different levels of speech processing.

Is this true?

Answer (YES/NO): YES